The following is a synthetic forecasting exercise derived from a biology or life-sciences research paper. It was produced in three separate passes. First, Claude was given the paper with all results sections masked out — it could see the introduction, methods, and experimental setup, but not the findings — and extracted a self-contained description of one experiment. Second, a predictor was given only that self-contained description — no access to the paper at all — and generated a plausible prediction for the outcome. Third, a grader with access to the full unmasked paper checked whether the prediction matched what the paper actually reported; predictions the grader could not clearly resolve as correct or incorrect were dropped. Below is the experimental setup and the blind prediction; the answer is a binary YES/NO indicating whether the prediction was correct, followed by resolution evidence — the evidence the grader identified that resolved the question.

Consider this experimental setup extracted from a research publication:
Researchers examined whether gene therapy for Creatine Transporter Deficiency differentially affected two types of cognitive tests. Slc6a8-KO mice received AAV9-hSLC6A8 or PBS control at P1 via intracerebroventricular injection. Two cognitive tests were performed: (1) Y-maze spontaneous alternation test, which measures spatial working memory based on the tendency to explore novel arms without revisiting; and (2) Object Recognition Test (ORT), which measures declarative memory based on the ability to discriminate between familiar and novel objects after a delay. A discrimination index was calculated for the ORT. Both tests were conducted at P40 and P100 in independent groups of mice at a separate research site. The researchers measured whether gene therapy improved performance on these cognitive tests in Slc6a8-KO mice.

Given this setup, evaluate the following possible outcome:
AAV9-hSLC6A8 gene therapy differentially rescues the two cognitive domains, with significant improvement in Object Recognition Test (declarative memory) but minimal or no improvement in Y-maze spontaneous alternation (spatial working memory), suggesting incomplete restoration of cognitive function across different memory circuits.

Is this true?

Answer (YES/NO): YES